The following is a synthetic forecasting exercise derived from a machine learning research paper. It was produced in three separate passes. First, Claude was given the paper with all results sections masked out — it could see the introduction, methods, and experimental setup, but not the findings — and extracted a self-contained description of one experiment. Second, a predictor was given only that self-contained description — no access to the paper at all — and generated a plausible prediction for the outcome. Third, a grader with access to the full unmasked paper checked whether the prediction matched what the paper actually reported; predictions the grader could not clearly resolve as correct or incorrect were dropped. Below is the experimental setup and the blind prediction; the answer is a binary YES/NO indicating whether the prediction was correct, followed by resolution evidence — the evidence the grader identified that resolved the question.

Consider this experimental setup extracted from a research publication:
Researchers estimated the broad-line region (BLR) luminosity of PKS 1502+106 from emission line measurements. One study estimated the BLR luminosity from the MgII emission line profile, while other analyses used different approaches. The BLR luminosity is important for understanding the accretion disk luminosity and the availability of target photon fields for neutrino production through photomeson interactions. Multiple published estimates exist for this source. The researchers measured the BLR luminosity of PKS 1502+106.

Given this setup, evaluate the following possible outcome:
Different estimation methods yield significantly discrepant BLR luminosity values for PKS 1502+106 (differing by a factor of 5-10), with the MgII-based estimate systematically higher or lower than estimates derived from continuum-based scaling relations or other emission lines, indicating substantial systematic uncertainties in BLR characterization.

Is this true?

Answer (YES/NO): NO